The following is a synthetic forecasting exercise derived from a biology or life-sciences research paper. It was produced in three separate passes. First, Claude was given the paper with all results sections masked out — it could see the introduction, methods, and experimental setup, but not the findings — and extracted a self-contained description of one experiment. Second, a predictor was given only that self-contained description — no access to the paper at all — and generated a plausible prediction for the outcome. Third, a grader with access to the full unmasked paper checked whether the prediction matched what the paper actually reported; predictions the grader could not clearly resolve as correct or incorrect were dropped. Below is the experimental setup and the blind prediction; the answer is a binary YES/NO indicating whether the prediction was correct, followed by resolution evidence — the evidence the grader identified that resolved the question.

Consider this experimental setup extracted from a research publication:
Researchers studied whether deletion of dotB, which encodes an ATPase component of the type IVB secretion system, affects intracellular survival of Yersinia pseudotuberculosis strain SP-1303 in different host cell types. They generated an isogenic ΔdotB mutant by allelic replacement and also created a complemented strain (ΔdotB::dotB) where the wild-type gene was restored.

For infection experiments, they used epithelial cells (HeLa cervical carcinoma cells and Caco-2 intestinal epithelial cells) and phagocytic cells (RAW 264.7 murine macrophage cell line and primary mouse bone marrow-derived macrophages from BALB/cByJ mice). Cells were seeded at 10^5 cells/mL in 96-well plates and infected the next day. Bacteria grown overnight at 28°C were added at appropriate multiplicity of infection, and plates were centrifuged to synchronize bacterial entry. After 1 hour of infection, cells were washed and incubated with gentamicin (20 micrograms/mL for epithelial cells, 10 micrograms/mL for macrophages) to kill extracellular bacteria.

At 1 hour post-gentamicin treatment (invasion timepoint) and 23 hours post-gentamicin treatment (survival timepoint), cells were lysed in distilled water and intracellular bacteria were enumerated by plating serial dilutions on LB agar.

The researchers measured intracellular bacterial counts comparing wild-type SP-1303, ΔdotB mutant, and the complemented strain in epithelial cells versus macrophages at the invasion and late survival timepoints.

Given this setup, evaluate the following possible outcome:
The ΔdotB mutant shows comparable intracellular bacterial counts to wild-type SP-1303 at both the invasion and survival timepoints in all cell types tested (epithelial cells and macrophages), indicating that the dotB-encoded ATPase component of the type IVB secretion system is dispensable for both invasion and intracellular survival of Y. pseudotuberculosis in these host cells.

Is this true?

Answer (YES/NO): YES